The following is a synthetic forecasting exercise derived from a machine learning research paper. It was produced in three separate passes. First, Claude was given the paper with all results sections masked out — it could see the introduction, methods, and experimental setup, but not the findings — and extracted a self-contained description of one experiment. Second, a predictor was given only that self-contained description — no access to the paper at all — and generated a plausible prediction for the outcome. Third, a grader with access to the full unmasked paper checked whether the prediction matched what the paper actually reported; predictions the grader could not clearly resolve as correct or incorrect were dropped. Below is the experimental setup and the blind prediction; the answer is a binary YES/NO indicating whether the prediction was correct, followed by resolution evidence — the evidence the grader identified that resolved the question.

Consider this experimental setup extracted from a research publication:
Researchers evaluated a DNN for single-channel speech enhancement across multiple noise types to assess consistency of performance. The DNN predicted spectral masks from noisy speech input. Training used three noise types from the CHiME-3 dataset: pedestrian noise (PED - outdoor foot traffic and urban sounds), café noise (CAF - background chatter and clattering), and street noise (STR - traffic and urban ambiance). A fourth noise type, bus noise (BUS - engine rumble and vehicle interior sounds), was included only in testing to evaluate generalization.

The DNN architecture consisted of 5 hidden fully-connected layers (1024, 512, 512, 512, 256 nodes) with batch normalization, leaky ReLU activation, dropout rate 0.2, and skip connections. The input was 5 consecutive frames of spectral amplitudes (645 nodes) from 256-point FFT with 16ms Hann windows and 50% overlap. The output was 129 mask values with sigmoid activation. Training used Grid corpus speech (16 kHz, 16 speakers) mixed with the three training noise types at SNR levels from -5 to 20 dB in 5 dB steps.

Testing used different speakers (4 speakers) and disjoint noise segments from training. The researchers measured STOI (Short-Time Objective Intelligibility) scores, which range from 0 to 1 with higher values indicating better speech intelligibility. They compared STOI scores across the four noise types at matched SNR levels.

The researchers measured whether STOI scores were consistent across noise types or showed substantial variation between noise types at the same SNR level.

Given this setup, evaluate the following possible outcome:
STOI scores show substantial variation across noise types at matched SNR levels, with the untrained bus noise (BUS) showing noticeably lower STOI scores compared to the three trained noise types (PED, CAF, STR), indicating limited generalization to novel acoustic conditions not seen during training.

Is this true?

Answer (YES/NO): NO